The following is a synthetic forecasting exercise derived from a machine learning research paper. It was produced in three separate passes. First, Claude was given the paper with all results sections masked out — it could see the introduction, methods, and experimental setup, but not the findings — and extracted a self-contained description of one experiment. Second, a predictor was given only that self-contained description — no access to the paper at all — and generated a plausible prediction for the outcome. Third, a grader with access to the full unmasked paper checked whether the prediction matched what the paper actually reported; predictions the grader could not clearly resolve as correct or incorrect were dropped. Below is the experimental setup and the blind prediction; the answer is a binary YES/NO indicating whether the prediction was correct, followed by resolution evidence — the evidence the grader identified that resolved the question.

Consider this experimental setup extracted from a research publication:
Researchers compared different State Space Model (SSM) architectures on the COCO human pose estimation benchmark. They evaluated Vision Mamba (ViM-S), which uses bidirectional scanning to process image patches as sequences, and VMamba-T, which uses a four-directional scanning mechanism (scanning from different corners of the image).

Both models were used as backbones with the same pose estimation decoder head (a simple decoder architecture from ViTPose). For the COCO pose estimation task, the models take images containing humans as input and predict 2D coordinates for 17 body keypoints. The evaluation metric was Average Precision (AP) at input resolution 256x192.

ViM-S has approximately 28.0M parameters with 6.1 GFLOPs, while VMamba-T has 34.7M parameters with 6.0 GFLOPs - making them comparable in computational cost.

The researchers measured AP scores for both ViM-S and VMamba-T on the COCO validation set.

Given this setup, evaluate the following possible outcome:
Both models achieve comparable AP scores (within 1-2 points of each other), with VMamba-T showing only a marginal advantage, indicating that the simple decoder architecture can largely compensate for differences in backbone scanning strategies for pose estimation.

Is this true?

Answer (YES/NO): NO